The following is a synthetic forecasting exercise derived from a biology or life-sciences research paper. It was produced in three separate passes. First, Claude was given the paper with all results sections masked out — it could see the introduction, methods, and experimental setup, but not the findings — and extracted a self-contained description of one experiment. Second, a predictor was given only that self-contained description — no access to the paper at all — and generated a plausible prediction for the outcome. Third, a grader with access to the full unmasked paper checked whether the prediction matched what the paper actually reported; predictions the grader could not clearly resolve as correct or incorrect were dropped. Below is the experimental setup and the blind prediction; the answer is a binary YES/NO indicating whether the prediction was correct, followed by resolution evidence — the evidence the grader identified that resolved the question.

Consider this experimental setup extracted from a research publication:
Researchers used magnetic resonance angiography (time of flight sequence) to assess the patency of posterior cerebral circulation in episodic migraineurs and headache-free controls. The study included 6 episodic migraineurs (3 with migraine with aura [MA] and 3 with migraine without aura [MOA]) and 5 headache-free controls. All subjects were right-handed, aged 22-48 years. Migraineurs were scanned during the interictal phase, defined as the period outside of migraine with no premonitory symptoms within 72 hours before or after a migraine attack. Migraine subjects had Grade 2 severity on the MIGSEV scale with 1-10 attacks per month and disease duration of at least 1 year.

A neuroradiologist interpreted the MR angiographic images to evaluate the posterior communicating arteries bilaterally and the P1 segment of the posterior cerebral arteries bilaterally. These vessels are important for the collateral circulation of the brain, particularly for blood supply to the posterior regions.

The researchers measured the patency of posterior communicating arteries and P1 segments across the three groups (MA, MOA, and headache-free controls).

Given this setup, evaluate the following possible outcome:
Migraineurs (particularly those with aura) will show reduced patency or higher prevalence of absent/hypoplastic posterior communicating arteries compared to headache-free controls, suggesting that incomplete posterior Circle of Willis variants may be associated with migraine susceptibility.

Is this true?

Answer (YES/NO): NO